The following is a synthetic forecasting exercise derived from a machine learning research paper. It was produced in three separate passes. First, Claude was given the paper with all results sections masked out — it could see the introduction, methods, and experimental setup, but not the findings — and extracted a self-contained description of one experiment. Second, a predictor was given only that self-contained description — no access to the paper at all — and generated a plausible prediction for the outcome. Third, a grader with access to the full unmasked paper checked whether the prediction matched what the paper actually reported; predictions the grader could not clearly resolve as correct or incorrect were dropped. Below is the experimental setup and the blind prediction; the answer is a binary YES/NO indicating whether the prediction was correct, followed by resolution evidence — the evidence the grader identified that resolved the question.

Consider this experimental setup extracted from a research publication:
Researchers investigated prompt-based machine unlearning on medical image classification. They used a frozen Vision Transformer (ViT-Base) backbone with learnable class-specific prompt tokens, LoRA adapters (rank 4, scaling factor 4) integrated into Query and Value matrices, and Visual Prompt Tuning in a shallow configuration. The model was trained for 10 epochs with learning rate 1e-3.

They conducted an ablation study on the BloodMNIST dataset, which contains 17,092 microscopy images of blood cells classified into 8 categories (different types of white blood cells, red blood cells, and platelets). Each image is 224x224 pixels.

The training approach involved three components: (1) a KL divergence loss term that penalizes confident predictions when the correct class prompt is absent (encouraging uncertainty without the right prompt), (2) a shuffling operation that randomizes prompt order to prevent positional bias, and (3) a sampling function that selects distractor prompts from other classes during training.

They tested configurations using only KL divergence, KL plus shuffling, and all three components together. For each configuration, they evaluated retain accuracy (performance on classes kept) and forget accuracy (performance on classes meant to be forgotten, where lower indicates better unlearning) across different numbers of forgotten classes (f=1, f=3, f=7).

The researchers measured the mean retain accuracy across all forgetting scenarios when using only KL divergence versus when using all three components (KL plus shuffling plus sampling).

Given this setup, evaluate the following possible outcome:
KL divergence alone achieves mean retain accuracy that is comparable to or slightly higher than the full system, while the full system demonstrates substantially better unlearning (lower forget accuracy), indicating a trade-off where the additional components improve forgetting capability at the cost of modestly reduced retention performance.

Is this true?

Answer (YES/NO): NO